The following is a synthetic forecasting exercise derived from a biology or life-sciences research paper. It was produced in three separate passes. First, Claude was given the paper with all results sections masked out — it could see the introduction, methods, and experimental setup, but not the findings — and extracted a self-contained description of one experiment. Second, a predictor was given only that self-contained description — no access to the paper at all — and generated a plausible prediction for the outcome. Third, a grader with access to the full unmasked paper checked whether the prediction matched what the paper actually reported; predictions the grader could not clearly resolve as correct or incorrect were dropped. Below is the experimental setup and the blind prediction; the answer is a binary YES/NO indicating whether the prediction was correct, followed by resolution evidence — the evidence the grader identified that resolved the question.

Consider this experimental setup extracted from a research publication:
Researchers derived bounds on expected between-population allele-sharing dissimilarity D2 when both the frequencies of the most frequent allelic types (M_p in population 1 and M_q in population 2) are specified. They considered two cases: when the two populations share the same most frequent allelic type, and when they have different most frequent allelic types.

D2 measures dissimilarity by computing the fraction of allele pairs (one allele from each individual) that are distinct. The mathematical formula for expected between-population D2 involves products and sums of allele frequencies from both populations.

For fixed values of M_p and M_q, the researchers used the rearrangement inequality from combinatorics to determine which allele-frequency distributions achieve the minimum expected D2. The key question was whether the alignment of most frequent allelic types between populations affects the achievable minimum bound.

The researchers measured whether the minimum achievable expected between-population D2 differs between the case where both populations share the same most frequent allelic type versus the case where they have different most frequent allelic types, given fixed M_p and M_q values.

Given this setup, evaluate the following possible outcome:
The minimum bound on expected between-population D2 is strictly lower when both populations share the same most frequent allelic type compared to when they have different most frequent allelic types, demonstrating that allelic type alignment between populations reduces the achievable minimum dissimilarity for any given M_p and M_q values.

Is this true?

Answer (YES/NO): NO